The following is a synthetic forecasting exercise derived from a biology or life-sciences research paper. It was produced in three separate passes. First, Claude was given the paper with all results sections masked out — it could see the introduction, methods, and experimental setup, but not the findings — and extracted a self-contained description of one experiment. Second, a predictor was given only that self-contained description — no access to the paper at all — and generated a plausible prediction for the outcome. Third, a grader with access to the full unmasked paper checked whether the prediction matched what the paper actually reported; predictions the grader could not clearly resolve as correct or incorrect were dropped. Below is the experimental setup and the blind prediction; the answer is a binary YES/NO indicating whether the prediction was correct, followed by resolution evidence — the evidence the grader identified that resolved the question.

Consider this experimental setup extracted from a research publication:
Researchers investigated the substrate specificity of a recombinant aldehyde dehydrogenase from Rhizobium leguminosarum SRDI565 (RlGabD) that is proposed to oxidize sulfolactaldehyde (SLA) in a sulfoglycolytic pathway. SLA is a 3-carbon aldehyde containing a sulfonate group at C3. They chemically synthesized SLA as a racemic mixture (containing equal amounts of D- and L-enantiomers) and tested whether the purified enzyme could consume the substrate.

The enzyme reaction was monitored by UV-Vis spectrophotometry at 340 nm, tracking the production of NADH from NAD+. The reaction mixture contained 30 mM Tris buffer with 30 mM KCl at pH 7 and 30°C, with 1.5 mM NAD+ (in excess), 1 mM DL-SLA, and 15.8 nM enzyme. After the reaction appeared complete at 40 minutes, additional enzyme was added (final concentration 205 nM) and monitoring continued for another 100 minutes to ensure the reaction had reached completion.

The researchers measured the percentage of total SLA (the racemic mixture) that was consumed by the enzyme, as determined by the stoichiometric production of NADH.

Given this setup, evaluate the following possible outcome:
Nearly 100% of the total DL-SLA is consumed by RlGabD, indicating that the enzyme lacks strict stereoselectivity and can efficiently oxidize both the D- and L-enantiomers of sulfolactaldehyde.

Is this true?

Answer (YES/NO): NO